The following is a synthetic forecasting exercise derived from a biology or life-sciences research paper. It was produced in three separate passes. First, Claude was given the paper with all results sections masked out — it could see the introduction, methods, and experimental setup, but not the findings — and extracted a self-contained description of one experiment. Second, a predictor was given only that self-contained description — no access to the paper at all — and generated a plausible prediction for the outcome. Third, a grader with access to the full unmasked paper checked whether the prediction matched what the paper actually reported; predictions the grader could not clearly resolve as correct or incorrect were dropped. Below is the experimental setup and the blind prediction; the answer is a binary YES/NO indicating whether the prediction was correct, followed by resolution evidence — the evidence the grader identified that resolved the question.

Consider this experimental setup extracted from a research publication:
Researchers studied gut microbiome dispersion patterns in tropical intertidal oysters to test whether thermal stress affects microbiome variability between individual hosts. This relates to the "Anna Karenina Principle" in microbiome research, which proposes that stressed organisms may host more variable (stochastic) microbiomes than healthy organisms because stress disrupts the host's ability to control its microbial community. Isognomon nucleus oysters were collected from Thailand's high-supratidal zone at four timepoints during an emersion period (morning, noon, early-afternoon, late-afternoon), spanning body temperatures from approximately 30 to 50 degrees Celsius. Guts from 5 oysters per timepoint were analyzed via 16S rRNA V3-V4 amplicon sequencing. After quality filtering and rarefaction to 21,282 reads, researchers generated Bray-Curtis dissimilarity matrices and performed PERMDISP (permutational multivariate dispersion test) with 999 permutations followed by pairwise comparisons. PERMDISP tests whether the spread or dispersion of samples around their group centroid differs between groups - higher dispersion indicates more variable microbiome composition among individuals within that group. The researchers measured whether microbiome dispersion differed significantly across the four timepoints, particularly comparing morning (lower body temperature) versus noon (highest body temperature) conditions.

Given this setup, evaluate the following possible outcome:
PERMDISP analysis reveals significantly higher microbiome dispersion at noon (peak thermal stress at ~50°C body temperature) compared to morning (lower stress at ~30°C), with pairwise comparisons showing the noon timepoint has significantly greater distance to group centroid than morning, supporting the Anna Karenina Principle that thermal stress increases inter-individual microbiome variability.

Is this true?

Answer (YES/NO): NO